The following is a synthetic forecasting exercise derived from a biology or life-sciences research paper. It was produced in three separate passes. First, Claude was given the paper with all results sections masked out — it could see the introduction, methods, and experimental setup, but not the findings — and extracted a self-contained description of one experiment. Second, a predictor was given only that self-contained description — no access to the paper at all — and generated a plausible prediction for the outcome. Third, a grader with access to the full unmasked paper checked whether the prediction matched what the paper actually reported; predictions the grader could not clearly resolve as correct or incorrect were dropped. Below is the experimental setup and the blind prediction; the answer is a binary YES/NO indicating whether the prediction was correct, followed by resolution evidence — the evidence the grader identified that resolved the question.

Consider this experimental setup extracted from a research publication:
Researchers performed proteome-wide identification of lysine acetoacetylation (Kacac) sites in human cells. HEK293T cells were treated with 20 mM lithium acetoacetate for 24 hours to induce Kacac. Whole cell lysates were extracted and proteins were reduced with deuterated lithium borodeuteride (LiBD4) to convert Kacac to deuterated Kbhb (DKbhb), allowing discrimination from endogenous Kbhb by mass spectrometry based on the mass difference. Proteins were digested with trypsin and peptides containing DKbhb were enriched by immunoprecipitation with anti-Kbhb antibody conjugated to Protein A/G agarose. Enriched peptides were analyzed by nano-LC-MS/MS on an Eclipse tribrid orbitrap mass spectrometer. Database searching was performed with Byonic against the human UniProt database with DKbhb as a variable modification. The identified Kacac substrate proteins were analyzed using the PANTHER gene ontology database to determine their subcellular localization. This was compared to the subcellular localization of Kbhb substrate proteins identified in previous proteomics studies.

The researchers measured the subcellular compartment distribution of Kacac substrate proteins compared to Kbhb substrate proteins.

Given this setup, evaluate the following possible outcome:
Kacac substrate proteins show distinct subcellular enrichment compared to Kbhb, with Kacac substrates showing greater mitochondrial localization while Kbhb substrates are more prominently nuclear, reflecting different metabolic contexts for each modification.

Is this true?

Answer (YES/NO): NO